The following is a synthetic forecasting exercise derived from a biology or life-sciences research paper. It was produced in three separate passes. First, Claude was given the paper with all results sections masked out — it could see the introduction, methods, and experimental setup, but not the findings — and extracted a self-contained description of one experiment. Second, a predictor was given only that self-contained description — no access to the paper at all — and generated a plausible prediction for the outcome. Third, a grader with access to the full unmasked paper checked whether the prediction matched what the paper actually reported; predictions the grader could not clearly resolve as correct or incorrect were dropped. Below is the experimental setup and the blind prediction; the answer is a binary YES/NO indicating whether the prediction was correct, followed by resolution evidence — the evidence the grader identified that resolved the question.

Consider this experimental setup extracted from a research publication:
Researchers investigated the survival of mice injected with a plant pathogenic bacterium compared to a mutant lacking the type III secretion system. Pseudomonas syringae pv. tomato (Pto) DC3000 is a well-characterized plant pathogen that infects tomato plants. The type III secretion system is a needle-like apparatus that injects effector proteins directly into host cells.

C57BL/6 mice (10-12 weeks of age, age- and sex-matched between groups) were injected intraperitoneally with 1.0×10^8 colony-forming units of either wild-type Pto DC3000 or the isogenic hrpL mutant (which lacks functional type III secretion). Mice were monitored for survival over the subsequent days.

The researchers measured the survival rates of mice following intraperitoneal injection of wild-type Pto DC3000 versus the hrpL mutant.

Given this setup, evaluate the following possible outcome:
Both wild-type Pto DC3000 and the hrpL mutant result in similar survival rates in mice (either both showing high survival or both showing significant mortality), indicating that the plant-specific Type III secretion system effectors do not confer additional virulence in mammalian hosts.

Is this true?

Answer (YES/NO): NO